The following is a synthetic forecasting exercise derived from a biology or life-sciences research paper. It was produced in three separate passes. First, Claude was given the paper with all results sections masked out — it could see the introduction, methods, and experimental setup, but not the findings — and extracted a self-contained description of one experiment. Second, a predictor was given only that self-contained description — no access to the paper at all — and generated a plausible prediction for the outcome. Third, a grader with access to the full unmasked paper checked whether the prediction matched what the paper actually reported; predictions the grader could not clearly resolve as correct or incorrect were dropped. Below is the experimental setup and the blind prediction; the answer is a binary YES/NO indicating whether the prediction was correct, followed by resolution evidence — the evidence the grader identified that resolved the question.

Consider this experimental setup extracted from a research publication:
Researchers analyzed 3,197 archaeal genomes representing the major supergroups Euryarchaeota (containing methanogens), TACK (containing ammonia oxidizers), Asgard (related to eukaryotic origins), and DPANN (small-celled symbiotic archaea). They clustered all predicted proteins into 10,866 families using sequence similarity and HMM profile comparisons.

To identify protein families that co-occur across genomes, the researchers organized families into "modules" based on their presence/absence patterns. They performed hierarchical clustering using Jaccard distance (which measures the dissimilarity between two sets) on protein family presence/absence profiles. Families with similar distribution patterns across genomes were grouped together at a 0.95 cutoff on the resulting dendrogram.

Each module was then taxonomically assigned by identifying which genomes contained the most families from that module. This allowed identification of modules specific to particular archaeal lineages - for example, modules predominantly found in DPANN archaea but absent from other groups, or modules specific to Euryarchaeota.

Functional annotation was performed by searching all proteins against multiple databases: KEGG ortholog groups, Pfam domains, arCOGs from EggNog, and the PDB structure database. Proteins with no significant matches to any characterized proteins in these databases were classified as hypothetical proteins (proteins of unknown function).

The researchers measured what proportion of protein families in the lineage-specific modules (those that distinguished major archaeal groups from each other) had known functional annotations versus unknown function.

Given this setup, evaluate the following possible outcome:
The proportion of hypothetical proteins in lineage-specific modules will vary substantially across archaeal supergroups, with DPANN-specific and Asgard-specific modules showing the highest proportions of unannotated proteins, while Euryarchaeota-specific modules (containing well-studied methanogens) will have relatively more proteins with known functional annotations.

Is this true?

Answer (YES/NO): NO